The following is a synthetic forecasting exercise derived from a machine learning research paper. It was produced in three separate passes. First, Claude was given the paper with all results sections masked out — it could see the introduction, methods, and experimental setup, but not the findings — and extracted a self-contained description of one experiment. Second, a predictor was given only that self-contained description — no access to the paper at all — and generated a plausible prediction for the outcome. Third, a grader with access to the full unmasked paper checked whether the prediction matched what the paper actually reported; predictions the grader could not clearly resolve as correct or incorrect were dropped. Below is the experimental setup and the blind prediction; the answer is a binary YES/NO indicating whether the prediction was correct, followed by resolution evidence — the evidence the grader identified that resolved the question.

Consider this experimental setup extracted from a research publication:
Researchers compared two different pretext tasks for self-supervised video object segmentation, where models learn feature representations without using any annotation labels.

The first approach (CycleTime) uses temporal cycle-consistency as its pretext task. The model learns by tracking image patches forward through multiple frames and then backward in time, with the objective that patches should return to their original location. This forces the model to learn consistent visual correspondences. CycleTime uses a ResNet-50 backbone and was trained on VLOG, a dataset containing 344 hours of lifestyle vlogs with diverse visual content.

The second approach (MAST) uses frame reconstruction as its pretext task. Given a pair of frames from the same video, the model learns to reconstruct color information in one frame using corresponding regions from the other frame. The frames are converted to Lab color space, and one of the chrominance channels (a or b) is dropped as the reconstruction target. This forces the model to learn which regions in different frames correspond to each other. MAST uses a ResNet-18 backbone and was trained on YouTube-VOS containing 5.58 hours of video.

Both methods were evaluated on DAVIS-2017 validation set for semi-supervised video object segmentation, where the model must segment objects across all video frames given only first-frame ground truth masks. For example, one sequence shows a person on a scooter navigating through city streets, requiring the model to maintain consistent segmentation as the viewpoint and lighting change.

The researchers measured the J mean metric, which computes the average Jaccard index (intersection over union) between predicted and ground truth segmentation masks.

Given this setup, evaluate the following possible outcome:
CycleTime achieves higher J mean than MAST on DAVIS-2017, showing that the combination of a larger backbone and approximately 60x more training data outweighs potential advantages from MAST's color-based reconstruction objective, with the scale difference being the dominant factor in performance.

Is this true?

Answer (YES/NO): NO